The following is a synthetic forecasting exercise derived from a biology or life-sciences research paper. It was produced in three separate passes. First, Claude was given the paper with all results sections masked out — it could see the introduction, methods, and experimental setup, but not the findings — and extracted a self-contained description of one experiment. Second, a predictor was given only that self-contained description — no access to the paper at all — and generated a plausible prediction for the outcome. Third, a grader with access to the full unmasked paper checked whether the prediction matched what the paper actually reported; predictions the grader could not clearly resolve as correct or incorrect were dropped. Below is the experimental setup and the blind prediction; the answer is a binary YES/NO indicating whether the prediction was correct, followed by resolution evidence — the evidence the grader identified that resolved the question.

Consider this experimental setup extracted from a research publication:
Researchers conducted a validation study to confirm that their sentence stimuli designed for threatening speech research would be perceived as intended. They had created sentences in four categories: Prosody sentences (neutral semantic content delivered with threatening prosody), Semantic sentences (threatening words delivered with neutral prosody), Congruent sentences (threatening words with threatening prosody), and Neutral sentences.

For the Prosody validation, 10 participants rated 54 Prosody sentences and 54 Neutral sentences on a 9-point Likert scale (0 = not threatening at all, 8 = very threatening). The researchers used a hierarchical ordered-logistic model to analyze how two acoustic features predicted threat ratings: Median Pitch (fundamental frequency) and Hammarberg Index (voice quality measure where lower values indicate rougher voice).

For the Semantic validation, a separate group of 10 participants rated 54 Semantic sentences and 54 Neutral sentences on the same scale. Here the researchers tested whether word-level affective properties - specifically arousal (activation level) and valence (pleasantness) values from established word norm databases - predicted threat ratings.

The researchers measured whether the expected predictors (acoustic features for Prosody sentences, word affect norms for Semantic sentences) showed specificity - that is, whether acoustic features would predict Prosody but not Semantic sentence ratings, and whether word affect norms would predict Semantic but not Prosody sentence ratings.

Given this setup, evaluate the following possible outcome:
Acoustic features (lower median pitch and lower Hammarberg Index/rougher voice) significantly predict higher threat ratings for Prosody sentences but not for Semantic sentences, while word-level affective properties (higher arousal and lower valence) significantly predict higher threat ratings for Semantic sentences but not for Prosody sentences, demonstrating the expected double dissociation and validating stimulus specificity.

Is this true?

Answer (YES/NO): NO